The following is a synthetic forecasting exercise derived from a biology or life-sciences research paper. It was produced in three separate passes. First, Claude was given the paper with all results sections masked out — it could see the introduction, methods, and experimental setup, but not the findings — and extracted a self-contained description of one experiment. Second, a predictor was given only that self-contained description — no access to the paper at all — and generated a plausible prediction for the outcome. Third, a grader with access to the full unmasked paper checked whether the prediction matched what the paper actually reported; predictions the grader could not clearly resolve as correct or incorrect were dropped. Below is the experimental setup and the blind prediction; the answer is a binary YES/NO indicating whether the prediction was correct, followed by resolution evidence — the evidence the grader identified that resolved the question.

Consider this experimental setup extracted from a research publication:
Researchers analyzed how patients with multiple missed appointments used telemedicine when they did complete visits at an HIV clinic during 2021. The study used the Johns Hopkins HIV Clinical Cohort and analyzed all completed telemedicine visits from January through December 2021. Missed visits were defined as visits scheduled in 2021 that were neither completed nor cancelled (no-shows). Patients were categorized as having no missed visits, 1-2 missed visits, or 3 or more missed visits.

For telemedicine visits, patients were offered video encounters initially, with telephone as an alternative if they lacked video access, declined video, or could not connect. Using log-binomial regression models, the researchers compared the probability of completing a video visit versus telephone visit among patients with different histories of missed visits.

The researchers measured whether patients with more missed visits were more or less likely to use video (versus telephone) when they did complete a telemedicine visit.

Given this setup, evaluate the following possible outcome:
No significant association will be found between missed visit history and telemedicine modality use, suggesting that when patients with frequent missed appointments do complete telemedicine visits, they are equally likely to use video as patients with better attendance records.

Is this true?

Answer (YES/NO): NO